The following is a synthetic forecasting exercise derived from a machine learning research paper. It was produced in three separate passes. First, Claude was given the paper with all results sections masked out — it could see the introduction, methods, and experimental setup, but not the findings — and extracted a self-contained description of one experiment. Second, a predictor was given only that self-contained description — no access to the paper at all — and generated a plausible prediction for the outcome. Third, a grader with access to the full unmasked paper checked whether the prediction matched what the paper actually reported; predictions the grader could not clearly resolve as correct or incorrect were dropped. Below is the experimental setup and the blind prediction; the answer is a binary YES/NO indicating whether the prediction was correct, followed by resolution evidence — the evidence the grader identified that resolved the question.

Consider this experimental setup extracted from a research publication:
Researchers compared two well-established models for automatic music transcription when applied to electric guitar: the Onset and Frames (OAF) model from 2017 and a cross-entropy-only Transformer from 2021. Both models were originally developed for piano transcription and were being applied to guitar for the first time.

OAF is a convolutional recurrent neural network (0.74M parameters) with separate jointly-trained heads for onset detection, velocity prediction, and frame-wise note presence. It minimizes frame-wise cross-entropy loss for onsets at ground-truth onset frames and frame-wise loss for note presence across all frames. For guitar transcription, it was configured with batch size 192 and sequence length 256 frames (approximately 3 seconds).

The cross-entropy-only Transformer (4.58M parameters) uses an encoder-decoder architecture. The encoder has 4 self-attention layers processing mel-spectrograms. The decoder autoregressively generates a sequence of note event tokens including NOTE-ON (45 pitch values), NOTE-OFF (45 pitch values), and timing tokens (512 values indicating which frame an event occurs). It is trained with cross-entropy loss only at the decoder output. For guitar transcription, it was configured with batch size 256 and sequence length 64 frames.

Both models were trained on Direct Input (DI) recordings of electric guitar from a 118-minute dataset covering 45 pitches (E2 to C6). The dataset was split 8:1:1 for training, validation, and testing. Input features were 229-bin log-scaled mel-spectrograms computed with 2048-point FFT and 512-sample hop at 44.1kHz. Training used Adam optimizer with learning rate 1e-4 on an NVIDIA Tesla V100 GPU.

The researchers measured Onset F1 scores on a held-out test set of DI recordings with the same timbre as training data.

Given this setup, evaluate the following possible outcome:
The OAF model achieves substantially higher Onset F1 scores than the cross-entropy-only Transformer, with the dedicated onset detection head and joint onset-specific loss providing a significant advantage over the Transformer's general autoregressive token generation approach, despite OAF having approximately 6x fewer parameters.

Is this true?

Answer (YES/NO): NO